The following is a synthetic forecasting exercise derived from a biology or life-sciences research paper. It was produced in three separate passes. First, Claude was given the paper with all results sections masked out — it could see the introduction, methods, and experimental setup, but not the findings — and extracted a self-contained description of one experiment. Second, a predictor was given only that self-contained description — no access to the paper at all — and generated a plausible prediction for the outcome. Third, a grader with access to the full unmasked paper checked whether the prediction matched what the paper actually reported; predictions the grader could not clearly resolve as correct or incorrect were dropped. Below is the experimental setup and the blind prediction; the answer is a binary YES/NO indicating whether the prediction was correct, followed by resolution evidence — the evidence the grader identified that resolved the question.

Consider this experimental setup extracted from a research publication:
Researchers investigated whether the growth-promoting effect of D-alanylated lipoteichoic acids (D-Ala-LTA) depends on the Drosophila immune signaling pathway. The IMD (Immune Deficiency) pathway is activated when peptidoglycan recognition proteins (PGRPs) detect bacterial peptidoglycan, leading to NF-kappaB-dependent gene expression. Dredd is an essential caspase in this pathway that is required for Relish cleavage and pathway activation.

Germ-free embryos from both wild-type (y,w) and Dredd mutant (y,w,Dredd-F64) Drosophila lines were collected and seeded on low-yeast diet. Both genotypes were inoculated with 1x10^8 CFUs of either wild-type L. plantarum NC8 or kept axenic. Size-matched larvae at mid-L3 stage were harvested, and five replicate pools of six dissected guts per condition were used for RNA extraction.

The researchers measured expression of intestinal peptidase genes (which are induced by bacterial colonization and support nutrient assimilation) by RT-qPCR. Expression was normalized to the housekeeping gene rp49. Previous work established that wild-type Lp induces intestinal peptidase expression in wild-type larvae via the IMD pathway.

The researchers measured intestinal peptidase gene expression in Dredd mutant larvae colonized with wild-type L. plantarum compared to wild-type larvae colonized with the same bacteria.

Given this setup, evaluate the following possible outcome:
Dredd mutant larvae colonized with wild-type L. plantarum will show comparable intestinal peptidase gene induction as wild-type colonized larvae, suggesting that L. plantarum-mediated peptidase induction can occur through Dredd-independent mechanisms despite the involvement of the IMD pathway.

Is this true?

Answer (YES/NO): NO